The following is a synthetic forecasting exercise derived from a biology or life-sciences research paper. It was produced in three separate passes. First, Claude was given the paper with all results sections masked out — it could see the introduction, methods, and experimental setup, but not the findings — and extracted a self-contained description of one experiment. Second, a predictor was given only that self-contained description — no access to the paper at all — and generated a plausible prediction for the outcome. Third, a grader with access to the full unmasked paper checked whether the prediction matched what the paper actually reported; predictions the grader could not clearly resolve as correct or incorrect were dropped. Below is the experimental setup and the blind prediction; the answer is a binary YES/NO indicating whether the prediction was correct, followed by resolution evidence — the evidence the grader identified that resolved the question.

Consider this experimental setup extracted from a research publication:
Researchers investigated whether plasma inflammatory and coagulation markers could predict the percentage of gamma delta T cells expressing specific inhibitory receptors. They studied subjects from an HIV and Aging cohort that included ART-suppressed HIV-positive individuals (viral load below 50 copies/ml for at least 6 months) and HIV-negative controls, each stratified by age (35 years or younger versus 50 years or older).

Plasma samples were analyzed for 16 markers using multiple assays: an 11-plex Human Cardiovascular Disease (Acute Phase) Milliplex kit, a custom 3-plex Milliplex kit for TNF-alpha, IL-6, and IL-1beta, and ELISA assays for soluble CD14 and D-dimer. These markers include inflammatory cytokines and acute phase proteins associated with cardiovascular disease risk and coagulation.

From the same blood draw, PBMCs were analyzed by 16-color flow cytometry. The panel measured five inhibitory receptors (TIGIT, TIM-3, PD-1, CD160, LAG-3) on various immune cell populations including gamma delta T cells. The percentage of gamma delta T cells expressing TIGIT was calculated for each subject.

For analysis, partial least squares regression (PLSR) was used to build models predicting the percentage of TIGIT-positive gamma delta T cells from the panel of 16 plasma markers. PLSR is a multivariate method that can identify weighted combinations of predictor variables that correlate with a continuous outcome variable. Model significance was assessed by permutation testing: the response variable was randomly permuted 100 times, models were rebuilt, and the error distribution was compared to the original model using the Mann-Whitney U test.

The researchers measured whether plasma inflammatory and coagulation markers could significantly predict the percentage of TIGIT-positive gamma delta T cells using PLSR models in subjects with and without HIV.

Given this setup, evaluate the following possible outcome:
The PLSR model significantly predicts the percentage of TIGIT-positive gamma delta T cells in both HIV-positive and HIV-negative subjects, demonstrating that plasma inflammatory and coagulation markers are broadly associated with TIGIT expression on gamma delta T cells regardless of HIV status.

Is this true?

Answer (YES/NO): YES